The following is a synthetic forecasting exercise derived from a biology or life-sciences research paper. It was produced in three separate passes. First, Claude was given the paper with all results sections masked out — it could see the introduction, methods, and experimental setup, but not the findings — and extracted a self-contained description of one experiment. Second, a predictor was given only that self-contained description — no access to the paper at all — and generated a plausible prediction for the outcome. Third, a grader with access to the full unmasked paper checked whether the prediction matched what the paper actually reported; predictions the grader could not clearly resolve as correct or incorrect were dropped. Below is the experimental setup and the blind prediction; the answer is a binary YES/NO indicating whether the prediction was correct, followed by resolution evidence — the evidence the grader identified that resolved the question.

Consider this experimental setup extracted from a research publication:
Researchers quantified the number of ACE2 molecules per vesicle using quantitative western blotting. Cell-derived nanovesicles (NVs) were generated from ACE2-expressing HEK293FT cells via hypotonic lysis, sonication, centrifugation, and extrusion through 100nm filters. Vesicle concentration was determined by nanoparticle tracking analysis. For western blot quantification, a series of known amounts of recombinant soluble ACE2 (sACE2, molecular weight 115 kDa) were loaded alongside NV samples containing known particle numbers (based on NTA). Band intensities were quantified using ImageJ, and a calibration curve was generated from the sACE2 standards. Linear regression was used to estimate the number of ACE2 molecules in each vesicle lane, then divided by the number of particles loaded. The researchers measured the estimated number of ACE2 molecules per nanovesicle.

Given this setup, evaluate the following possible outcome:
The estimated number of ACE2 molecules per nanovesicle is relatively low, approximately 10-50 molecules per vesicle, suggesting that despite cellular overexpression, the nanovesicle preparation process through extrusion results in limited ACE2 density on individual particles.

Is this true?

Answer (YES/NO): NO